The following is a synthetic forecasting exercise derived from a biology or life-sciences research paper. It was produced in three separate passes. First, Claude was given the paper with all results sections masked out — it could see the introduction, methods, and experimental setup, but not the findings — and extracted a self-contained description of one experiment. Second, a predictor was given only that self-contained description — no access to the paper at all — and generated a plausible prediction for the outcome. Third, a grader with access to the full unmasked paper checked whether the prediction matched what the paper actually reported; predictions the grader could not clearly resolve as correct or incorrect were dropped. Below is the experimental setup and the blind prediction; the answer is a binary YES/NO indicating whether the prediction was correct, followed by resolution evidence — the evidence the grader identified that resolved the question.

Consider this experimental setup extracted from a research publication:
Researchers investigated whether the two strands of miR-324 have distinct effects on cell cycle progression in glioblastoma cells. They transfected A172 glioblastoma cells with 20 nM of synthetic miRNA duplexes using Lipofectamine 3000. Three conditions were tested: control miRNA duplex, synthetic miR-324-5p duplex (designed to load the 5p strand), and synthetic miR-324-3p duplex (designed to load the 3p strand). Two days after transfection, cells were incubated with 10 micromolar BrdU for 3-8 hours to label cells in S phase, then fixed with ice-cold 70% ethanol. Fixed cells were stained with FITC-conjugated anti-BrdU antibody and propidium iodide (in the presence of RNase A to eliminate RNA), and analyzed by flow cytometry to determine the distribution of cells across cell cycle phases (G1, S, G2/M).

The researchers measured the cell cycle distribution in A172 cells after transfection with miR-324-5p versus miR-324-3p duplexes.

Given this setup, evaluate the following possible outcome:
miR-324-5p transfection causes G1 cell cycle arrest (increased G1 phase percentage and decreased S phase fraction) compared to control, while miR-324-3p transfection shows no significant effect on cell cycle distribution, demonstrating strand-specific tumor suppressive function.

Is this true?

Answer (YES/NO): NO